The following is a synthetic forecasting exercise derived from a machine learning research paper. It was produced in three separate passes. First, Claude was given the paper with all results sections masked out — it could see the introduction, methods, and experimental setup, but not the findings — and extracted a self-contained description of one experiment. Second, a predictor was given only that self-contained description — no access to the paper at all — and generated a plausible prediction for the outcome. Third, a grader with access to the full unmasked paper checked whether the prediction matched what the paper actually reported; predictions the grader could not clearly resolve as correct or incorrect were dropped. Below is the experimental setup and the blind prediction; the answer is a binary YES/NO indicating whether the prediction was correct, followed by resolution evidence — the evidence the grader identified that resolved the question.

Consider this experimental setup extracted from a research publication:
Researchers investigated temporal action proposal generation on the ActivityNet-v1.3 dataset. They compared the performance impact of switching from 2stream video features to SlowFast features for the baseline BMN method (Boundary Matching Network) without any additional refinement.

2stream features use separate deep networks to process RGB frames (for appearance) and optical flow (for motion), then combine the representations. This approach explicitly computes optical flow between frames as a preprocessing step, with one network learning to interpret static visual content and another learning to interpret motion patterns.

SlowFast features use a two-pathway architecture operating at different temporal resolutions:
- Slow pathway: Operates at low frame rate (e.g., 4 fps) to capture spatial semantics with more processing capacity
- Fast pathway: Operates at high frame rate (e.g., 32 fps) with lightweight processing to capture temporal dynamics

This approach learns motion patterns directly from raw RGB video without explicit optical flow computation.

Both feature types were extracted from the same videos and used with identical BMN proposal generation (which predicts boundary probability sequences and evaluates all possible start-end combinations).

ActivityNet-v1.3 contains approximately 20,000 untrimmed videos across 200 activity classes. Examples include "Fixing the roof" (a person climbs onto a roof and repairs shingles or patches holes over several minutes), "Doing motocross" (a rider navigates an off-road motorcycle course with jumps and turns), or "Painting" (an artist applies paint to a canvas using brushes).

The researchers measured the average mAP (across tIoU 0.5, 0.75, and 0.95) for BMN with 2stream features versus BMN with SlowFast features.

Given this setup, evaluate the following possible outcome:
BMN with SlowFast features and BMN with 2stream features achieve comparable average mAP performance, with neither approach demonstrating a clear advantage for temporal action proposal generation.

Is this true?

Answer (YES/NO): NO